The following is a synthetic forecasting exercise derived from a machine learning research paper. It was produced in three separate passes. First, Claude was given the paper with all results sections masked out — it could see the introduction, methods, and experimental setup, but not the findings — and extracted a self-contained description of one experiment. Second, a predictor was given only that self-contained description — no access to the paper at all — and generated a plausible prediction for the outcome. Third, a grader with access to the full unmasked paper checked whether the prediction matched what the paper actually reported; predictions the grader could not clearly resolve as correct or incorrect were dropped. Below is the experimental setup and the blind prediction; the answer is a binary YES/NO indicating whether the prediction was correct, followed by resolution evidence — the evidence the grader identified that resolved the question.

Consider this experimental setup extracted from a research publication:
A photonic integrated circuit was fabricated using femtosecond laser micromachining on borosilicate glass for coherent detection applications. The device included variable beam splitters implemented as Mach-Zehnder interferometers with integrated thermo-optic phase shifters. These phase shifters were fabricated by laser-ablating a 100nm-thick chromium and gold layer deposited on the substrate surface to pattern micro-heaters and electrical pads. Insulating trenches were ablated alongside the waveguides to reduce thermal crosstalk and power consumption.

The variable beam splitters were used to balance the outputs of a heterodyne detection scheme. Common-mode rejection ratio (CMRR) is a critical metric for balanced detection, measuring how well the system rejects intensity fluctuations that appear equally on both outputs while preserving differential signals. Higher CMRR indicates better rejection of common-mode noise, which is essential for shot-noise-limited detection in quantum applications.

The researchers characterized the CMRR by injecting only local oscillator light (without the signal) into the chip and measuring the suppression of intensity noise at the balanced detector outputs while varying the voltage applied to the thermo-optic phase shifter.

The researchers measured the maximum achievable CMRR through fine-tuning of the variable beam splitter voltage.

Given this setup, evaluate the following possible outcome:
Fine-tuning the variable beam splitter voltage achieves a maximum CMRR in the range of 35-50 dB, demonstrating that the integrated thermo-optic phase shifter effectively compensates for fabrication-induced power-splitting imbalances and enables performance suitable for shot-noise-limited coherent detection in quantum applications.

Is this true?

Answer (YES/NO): NO